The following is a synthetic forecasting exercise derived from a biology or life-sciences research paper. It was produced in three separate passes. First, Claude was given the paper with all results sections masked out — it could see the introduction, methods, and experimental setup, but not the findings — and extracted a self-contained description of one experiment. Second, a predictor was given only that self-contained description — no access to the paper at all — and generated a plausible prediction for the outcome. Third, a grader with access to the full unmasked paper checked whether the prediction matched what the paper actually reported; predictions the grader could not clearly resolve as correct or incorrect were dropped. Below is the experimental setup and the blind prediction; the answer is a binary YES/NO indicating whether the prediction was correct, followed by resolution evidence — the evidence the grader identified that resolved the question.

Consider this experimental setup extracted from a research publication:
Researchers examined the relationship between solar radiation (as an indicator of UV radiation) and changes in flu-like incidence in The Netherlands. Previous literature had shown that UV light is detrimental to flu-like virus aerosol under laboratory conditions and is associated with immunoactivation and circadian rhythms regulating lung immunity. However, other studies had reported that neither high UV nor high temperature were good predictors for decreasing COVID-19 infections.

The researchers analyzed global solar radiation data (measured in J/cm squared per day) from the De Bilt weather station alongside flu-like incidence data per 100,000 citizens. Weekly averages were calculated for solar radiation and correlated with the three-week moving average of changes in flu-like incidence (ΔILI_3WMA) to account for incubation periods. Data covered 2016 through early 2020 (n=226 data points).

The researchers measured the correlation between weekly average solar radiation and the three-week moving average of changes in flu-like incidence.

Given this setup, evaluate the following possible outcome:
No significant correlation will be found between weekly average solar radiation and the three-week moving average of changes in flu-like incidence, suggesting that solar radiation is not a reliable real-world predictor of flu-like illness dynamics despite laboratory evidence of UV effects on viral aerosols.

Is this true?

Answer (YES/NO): NO